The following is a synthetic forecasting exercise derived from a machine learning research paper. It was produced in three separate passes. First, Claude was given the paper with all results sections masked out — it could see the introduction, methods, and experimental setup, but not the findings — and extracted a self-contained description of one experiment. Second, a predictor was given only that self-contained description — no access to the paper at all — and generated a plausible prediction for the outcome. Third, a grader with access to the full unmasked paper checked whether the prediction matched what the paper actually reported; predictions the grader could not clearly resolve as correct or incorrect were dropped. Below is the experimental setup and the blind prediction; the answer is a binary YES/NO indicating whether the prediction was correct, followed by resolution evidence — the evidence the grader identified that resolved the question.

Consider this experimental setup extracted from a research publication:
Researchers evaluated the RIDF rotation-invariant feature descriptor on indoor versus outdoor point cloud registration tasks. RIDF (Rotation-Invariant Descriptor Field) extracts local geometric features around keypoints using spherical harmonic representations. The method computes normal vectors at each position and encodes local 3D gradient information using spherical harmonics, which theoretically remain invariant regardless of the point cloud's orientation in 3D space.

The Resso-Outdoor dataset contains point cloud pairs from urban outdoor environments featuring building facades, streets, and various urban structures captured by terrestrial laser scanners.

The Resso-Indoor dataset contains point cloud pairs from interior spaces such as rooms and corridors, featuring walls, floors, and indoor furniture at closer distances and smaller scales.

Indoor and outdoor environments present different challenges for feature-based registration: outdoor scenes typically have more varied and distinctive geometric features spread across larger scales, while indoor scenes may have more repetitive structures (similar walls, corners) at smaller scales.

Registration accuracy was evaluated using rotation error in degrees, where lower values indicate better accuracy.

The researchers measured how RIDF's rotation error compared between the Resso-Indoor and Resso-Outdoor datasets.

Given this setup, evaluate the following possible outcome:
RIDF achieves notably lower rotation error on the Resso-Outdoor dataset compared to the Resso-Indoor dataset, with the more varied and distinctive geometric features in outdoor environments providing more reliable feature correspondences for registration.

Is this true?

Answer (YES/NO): YES